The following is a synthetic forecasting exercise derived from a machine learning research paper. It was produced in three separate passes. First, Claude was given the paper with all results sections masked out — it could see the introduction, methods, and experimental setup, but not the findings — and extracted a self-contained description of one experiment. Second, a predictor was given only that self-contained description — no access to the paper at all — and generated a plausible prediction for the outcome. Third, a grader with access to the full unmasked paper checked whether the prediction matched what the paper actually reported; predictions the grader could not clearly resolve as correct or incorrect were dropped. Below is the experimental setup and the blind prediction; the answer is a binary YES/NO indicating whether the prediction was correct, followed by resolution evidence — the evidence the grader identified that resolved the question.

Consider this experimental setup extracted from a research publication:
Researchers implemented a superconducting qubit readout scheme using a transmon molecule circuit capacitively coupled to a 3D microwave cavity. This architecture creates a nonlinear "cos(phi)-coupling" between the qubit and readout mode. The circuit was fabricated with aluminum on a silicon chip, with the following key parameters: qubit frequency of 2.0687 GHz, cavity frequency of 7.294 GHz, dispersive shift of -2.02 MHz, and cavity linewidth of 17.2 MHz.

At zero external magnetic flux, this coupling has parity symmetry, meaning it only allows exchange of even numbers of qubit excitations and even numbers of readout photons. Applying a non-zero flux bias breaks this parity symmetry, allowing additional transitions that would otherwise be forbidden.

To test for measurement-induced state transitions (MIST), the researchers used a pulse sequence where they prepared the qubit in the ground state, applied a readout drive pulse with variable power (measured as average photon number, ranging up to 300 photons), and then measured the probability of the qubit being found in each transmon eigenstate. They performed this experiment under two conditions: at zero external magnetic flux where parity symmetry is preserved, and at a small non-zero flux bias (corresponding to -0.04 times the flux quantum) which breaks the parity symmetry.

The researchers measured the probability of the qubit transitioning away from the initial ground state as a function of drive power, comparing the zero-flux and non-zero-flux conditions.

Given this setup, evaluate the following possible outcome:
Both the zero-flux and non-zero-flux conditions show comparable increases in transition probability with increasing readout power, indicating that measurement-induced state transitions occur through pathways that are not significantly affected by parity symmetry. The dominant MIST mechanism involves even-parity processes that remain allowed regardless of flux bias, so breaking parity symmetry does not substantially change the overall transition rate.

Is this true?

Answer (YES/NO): NO